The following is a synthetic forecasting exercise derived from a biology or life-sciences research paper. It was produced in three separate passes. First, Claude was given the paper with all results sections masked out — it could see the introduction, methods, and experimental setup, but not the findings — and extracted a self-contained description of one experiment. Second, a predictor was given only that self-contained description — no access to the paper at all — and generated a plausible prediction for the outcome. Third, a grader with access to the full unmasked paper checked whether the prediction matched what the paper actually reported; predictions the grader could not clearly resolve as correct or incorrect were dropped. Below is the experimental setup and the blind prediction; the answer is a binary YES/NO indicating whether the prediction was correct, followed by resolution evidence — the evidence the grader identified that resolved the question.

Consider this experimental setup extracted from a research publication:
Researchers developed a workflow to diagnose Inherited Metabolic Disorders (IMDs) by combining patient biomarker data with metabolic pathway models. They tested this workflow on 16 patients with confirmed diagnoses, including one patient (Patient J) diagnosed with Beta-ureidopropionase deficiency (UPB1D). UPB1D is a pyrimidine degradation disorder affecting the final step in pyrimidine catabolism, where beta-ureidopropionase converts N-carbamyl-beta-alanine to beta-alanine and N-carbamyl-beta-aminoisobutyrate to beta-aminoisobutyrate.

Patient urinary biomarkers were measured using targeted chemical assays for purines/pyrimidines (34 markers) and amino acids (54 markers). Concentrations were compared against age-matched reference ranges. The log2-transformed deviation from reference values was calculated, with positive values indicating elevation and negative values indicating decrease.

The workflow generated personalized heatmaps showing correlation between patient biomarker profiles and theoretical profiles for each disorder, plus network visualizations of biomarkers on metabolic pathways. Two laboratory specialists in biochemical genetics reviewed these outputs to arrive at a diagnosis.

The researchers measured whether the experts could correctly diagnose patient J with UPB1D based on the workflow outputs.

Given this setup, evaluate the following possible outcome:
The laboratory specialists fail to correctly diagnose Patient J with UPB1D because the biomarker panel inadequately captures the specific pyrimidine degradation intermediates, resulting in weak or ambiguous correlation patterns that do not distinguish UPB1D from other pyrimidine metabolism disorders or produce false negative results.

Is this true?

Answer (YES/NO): NO